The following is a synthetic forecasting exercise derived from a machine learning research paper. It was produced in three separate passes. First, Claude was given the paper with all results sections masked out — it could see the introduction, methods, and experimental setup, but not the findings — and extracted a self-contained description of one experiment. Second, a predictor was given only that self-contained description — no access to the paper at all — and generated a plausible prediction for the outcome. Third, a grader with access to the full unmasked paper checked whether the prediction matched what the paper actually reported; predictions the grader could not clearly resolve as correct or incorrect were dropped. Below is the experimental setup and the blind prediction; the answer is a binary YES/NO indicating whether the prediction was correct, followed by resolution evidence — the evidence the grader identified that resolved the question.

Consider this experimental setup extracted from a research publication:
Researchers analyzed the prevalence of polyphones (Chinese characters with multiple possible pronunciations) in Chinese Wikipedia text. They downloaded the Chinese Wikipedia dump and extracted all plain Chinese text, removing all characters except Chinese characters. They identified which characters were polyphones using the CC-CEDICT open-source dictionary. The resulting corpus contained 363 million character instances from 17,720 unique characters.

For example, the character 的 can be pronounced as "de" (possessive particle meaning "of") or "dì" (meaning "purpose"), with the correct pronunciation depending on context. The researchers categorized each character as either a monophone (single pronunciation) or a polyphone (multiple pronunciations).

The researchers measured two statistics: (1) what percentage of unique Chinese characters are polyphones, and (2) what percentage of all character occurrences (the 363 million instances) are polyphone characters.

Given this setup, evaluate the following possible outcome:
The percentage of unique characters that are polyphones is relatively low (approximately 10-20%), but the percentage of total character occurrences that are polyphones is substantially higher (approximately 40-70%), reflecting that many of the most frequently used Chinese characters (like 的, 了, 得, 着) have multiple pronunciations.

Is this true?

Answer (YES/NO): NO